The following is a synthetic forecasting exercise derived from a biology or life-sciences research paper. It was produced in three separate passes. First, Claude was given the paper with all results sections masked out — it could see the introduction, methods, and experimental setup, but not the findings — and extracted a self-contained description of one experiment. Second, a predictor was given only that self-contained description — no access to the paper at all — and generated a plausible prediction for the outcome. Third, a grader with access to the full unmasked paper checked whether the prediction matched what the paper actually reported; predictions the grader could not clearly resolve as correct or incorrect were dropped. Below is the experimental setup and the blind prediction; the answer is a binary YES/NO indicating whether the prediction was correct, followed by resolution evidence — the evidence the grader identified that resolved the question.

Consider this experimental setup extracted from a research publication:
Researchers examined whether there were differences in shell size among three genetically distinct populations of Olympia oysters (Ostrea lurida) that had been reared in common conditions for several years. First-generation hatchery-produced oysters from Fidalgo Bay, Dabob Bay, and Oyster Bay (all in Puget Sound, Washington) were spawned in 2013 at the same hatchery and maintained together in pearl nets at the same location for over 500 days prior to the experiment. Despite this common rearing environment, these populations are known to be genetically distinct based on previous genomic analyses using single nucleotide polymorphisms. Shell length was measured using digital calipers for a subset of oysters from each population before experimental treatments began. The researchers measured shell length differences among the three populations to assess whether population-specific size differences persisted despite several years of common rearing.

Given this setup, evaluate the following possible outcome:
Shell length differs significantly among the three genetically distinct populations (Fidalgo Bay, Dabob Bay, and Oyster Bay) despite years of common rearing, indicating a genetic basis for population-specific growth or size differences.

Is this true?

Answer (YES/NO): YES